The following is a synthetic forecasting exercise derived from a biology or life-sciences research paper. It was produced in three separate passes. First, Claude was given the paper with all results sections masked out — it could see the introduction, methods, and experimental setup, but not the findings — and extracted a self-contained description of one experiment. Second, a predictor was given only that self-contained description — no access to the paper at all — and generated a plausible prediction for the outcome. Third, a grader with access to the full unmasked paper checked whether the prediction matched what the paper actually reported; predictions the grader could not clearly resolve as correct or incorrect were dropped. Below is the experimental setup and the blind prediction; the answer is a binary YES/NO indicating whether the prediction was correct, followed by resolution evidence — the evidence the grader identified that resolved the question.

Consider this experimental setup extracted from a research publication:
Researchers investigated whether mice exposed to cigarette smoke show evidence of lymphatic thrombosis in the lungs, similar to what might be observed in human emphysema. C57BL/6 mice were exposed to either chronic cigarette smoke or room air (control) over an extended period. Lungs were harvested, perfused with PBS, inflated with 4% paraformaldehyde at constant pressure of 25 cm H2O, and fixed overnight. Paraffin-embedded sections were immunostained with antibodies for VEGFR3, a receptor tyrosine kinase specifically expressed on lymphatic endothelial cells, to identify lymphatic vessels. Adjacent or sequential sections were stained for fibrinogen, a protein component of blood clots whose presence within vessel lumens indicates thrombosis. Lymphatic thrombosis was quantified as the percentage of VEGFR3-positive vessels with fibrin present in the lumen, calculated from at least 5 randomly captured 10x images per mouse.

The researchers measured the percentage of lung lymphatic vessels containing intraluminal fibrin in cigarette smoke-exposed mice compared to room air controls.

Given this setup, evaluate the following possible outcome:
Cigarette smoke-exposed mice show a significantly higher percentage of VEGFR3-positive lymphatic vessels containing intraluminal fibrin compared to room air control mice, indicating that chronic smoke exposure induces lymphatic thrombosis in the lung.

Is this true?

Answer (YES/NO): YES